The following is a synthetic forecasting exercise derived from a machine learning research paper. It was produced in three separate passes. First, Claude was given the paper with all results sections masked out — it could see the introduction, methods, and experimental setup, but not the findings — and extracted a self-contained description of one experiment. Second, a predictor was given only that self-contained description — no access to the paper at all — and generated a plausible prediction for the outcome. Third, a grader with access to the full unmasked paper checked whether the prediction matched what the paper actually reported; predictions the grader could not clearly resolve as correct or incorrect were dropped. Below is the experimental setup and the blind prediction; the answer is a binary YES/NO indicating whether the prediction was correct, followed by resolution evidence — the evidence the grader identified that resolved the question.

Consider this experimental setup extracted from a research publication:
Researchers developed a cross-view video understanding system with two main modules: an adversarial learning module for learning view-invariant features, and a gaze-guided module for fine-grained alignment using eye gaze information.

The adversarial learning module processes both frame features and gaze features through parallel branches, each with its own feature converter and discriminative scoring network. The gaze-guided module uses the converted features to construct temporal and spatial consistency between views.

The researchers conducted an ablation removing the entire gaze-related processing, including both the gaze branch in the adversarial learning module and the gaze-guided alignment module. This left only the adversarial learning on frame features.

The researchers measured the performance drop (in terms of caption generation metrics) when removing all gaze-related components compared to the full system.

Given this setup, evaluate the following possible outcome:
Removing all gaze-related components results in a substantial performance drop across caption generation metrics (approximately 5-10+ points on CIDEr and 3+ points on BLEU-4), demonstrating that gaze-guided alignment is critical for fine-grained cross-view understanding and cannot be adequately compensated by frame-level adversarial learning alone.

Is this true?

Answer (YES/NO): YES